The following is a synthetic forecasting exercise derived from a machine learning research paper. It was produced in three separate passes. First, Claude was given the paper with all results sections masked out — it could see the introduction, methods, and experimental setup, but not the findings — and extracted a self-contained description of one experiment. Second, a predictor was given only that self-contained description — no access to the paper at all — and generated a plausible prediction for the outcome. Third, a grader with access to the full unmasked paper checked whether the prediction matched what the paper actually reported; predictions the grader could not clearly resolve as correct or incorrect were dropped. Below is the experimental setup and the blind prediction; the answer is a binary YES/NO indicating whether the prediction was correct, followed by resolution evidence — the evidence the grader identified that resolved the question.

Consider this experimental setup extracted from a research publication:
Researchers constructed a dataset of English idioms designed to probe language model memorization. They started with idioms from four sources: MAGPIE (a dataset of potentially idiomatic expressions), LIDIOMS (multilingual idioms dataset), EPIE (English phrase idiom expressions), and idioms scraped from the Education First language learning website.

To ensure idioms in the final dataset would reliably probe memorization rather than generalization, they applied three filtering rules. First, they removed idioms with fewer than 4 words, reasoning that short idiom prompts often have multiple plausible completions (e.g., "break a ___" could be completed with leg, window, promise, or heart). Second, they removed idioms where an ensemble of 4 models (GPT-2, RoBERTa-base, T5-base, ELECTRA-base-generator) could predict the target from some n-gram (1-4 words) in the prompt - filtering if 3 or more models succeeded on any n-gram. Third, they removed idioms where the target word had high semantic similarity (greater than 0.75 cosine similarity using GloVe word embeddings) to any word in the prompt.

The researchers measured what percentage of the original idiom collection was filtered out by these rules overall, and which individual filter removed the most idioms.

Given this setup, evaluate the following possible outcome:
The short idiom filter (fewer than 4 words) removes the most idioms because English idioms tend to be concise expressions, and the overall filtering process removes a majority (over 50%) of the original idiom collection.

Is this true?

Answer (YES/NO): YES